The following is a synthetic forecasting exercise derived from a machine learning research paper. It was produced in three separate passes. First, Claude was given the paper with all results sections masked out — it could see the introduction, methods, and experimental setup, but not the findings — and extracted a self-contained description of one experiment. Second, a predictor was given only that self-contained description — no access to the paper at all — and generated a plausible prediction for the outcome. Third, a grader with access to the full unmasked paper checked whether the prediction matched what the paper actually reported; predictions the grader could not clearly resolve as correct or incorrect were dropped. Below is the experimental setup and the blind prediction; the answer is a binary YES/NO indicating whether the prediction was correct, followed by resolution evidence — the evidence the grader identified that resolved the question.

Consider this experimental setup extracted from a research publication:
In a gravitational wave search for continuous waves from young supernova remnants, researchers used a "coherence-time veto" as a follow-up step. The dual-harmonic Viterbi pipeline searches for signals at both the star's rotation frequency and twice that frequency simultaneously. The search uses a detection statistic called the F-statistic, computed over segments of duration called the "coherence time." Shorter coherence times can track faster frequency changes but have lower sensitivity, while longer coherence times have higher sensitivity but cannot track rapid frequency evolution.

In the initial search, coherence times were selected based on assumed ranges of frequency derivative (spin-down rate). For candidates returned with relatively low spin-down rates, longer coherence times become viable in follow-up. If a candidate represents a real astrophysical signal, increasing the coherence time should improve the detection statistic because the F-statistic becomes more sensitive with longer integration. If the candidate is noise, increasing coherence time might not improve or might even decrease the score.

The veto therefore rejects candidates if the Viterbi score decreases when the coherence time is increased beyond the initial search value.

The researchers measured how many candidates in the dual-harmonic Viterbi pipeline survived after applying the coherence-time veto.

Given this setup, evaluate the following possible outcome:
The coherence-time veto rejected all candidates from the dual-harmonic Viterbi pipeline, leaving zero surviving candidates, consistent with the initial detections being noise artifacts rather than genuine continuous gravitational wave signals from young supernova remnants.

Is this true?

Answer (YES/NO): YES